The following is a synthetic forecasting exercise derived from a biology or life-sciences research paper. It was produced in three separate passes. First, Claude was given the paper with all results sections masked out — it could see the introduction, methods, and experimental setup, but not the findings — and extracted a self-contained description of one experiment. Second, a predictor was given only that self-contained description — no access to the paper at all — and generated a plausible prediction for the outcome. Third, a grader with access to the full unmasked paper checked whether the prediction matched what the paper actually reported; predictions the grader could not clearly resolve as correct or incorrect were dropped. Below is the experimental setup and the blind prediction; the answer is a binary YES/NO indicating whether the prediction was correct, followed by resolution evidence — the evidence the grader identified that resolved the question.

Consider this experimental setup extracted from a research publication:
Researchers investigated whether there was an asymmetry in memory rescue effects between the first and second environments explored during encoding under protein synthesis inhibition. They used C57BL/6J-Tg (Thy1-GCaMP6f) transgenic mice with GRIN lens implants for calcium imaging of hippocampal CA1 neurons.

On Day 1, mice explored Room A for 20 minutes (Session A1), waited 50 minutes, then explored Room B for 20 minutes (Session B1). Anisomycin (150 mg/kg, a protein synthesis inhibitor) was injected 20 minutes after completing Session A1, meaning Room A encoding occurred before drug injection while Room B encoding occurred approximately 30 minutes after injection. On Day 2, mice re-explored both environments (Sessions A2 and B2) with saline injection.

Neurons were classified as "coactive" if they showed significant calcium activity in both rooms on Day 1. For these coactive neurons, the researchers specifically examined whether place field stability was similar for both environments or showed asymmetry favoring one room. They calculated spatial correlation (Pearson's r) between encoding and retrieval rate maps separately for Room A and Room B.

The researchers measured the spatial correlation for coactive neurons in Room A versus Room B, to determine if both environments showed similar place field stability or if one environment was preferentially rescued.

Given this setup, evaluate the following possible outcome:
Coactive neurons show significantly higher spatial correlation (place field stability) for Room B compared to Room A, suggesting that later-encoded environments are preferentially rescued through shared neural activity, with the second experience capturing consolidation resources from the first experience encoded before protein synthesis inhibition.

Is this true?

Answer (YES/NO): NO